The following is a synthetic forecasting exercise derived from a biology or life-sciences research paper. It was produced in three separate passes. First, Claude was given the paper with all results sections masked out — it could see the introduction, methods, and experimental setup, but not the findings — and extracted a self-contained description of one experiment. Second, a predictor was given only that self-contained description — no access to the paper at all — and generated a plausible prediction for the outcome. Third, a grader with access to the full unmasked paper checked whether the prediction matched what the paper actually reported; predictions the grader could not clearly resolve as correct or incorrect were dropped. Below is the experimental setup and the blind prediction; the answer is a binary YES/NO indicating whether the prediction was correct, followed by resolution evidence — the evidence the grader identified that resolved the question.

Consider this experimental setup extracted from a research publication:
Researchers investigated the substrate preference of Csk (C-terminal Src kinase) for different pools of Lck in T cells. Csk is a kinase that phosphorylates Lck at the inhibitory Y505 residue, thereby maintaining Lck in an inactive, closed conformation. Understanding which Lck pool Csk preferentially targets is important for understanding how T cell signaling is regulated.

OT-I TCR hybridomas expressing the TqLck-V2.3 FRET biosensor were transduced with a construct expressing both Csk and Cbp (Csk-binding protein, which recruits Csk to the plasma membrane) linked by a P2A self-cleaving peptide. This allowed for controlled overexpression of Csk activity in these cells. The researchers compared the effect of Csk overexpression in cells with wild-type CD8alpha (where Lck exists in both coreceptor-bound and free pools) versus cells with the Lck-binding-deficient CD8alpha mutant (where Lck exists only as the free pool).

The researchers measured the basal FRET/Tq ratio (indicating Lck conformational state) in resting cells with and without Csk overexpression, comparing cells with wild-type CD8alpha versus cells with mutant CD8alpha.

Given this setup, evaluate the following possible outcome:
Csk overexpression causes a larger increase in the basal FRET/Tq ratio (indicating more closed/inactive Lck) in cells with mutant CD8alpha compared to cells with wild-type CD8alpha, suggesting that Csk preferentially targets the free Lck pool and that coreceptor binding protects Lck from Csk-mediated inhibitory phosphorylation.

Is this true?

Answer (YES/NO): YES